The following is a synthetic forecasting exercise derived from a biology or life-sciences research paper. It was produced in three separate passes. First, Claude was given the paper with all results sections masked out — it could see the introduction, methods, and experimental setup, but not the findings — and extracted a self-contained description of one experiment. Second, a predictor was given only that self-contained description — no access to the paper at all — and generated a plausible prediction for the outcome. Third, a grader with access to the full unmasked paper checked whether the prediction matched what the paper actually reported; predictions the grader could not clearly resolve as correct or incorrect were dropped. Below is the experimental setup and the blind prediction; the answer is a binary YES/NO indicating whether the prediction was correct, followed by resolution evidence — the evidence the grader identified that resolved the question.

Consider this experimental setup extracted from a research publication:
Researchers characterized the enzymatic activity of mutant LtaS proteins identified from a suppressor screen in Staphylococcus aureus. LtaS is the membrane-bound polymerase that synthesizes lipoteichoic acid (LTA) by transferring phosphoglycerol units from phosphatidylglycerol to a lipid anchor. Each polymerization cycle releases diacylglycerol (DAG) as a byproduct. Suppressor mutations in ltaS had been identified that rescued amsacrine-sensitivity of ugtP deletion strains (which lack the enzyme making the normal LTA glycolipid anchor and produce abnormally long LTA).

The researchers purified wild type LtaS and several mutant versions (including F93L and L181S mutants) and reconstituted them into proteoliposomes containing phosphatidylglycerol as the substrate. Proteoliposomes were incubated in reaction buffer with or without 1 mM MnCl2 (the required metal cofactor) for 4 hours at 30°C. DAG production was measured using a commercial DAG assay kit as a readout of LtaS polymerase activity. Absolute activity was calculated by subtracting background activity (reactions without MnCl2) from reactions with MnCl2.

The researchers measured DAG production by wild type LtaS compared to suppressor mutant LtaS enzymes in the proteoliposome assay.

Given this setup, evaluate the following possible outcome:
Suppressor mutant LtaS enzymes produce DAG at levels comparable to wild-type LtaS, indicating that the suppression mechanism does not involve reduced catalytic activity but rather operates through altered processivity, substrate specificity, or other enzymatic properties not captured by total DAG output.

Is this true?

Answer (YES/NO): NO